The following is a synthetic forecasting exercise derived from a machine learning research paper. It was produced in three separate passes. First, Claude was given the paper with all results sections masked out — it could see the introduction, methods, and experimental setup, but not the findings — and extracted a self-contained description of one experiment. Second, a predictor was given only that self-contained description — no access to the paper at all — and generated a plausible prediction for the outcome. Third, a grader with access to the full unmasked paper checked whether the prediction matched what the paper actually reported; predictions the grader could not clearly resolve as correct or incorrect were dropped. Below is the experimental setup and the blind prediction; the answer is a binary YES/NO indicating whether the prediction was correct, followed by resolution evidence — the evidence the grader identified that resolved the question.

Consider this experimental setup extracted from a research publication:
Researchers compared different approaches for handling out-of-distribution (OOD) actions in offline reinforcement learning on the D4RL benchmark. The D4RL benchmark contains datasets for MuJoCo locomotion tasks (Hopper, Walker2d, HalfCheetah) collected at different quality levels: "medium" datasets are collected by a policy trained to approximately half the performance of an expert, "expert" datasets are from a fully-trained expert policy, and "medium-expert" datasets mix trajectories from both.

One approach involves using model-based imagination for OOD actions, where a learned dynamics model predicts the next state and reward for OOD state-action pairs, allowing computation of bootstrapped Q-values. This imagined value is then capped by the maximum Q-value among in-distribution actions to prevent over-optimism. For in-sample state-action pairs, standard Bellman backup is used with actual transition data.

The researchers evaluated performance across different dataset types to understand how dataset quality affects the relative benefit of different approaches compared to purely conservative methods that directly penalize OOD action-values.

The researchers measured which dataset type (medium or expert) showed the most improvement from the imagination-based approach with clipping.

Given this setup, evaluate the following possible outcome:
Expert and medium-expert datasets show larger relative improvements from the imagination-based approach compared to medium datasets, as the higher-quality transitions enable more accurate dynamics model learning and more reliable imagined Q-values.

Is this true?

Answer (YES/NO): NO